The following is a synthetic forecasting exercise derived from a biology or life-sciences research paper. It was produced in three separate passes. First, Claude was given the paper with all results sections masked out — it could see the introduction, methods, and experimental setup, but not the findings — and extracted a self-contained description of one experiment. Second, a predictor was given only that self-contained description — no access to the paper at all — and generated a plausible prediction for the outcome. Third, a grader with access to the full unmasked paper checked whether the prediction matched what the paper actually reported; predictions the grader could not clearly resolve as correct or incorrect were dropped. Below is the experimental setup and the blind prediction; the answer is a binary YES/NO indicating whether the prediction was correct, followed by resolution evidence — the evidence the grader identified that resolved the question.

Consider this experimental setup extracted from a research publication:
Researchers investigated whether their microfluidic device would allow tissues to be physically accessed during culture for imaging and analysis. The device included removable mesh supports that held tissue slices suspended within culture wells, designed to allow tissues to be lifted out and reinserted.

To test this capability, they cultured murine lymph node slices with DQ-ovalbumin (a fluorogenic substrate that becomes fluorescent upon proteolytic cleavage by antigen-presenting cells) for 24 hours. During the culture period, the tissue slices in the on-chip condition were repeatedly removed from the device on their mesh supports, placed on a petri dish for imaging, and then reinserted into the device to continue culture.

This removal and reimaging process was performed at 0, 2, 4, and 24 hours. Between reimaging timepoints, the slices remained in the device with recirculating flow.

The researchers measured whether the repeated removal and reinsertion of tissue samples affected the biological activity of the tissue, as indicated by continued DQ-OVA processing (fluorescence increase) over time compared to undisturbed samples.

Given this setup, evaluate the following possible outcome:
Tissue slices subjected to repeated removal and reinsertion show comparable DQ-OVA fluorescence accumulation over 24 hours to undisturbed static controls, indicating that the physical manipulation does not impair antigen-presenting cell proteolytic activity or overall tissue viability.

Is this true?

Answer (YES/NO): NO